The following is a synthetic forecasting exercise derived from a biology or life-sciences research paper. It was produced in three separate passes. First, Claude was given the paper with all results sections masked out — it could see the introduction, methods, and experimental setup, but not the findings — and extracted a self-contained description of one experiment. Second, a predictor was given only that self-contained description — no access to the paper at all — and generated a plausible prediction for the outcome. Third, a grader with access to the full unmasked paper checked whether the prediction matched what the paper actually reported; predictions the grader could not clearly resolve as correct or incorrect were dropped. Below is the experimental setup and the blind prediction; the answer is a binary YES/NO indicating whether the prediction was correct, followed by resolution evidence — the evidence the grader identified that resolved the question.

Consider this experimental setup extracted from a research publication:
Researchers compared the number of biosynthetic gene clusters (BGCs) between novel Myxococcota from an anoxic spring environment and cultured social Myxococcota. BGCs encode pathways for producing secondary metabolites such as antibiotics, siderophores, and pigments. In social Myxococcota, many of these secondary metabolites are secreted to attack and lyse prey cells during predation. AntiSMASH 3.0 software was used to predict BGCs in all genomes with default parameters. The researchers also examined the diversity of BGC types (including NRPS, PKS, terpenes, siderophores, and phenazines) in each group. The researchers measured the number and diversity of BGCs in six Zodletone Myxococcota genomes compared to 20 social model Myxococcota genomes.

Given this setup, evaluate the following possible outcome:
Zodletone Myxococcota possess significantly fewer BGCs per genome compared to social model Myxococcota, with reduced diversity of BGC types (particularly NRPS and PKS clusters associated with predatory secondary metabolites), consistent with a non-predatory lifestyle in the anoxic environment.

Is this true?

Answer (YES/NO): NO